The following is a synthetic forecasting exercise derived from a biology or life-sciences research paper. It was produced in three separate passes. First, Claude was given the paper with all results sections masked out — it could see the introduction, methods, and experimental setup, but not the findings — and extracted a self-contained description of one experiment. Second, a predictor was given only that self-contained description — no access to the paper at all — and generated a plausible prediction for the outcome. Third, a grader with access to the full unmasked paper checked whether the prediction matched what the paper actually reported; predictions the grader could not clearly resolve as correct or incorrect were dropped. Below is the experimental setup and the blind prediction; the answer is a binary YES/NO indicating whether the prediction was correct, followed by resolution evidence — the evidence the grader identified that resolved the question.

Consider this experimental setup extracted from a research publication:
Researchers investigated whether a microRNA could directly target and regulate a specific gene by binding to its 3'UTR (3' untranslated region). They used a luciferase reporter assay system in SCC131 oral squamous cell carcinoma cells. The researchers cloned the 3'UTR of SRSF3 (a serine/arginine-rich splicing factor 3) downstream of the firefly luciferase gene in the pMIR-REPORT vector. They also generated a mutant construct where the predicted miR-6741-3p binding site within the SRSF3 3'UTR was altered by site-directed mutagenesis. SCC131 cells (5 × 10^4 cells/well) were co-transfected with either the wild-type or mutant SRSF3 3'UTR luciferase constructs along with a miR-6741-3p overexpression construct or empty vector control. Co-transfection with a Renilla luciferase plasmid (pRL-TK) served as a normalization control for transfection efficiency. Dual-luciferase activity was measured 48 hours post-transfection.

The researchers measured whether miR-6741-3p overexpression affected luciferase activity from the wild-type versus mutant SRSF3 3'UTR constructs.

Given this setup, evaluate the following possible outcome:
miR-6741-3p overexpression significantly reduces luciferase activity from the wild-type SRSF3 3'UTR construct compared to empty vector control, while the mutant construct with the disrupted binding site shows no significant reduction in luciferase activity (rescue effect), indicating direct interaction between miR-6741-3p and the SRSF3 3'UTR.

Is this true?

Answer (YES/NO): YES